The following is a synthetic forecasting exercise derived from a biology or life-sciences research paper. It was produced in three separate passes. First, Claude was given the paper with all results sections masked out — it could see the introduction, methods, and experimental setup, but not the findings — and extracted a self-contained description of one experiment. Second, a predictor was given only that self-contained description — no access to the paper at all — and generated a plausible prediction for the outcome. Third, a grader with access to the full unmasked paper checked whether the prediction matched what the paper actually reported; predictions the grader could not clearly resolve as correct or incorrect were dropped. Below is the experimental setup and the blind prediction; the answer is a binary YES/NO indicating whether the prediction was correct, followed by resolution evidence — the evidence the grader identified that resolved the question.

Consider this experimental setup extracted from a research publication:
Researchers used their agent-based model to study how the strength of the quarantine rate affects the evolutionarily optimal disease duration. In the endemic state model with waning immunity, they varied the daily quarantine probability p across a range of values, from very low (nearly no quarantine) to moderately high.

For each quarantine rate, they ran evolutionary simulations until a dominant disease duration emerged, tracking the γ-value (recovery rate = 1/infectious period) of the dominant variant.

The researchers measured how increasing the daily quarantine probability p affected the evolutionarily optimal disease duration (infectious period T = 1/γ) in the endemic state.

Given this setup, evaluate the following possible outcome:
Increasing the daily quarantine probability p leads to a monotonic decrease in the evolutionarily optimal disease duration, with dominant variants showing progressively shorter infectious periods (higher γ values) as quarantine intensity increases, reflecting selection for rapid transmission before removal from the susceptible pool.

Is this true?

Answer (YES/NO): NO